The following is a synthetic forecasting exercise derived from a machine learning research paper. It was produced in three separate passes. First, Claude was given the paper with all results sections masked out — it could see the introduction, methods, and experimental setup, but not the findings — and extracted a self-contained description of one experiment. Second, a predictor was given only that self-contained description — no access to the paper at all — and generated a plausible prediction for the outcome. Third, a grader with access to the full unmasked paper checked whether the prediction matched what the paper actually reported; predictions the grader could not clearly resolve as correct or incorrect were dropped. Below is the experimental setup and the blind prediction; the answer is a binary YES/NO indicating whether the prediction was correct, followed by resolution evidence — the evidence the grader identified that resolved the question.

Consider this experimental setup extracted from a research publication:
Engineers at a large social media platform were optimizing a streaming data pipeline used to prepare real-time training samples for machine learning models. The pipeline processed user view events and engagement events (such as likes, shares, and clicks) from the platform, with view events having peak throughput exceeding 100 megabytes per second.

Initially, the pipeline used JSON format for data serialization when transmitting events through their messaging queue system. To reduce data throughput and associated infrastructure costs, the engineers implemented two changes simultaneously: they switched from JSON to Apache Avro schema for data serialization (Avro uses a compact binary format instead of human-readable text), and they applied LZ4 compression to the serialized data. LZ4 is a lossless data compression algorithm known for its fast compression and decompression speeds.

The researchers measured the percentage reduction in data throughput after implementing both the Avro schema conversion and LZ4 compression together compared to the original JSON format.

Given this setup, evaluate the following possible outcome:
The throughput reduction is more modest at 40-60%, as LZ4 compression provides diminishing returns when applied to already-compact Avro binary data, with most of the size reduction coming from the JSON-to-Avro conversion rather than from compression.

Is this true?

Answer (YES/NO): NO